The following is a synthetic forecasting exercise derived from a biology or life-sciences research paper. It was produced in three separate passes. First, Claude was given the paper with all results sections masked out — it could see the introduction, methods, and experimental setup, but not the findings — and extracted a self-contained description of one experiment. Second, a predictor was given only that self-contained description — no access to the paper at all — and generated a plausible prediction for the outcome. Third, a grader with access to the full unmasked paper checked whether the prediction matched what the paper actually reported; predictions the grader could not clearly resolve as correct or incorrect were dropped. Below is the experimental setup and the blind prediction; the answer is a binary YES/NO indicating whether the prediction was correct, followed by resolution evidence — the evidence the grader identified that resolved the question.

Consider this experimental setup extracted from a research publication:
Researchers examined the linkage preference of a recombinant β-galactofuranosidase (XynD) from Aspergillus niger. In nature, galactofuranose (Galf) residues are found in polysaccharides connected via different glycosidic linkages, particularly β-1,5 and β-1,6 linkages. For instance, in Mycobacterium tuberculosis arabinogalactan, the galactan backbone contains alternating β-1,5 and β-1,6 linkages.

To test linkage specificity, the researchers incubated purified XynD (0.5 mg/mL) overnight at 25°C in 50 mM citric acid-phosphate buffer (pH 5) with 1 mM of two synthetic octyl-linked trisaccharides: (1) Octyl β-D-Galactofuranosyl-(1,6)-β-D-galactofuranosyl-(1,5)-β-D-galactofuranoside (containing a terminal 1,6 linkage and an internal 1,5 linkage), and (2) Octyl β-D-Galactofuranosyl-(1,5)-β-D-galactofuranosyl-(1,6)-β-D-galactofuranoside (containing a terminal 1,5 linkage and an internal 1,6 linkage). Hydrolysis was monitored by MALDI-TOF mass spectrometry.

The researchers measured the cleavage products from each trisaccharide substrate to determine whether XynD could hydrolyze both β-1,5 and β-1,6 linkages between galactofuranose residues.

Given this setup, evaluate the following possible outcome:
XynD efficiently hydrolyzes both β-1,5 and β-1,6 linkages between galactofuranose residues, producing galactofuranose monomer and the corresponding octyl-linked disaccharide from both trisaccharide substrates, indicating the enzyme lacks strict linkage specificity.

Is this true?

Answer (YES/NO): NO